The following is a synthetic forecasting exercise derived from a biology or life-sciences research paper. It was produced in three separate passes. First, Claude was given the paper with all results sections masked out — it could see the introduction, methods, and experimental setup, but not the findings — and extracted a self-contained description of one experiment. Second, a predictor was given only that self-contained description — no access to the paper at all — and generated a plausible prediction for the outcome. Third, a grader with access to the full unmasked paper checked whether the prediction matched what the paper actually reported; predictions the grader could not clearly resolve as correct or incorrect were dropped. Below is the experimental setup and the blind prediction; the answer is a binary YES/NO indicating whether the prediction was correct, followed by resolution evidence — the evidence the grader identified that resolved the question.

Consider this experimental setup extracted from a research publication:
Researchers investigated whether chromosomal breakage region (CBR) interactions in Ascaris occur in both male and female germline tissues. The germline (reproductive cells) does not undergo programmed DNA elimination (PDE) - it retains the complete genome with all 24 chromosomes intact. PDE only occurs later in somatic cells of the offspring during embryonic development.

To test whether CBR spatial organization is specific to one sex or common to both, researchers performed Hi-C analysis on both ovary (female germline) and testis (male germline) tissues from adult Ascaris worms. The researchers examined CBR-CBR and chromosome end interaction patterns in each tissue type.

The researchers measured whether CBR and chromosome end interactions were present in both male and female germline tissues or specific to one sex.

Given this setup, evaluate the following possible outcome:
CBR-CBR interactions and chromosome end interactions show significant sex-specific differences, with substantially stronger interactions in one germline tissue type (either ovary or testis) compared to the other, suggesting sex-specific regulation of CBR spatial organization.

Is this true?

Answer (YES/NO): NO